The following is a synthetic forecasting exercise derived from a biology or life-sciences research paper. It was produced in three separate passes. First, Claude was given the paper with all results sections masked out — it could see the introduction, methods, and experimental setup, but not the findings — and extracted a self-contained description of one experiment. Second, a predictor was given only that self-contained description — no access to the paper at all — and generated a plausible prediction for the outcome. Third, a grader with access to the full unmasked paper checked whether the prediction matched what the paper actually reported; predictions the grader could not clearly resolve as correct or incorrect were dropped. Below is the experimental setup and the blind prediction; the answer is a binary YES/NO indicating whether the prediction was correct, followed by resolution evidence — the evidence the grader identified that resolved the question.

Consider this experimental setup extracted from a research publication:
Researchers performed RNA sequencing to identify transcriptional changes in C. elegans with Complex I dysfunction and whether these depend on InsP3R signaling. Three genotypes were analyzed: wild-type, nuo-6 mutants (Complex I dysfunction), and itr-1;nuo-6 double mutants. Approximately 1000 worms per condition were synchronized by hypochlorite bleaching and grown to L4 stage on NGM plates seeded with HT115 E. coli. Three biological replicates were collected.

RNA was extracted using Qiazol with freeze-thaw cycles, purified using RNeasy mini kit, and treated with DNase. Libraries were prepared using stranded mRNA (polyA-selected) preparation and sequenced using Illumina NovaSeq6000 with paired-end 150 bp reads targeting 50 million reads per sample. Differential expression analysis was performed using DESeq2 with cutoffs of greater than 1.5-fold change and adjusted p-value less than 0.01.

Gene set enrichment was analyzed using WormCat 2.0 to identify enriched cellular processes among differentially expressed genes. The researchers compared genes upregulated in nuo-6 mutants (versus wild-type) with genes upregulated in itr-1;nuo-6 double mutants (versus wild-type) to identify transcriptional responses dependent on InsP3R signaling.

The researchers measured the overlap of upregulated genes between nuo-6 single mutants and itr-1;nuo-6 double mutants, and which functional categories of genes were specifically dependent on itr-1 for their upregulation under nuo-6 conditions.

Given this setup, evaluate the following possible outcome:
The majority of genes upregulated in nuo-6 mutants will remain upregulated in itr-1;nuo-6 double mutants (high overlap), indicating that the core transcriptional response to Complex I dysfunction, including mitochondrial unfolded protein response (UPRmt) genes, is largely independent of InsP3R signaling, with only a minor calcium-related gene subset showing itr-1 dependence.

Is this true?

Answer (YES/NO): NO